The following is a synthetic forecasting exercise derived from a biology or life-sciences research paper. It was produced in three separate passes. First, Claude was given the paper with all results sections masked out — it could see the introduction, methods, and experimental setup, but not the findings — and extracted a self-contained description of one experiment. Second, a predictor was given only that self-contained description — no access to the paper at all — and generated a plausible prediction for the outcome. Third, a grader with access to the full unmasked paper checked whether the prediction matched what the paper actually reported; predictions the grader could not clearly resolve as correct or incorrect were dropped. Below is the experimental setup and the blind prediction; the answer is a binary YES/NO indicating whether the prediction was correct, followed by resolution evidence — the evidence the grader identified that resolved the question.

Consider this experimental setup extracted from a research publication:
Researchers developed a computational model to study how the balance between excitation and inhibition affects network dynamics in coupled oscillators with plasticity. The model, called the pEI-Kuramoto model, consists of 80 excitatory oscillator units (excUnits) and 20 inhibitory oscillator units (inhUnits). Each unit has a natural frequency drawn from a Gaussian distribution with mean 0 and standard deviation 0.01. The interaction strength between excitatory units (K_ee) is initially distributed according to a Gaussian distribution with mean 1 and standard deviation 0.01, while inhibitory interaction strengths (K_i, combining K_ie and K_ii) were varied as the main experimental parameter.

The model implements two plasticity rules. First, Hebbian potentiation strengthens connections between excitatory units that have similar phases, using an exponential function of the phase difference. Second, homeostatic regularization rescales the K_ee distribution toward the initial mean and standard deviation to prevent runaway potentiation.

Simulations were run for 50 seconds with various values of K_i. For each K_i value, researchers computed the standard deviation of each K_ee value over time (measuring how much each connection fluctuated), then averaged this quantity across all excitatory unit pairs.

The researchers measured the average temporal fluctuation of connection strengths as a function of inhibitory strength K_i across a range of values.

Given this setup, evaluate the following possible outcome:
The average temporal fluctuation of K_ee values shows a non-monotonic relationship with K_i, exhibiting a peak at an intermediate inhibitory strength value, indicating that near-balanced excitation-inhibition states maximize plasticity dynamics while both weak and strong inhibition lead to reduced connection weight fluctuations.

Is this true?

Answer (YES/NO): YES